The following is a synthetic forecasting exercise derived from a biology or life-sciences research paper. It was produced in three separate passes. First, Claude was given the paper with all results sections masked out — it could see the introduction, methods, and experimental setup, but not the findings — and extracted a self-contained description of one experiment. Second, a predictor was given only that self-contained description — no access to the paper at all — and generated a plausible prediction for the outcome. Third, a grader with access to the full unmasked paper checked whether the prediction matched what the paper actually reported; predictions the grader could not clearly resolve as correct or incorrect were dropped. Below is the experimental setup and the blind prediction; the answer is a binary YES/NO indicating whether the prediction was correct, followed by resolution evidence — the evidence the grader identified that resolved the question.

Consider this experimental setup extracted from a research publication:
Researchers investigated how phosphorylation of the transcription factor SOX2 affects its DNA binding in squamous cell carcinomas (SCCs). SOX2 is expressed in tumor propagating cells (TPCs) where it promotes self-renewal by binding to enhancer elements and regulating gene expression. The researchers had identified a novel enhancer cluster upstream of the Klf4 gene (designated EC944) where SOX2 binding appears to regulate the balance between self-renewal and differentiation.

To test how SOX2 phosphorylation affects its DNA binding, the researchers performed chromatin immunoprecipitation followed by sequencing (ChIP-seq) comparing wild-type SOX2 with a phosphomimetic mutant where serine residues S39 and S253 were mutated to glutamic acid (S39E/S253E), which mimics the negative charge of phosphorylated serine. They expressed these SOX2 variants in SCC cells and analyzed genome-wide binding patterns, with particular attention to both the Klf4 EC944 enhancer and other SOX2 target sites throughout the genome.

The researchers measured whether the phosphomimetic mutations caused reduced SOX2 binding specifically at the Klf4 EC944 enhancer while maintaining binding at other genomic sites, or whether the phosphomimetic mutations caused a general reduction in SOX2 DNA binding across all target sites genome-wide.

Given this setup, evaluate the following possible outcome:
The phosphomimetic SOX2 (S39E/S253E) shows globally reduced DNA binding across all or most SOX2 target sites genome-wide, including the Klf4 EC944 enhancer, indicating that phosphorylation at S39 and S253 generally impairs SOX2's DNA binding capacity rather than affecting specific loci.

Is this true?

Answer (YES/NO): NO